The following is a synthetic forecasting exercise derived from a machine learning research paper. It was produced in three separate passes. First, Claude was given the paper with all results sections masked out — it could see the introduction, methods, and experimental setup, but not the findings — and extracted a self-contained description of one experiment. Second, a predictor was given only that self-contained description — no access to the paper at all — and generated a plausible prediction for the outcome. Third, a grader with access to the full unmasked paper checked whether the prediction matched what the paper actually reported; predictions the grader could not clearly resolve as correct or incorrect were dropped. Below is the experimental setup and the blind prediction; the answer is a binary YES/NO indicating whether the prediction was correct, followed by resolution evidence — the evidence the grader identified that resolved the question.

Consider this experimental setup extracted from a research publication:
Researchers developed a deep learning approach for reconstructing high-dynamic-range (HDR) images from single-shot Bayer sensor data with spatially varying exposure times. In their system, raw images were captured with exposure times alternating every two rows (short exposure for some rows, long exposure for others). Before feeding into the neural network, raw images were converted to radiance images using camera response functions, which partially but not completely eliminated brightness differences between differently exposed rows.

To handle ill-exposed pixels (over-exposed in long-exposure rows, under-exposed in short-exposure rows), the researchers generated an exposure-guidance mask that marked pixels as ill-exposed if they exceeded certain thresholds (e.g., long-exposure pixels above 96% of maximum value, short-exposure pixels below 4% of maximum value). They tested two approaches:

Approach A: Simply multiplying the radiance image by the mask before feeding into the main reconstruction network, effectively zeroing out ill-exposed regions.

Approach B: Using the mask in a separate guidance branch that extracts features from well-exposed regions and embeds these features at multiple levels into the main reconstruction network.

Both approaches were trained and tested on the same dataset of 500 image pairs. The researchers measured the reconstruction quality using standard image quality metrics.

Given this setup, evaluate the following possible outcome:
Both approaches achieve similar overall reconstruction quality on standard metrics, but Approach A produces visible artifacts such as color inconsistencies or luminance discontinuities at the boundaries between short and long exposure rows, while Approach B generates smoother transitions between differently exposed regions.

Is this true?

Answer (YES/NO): NO